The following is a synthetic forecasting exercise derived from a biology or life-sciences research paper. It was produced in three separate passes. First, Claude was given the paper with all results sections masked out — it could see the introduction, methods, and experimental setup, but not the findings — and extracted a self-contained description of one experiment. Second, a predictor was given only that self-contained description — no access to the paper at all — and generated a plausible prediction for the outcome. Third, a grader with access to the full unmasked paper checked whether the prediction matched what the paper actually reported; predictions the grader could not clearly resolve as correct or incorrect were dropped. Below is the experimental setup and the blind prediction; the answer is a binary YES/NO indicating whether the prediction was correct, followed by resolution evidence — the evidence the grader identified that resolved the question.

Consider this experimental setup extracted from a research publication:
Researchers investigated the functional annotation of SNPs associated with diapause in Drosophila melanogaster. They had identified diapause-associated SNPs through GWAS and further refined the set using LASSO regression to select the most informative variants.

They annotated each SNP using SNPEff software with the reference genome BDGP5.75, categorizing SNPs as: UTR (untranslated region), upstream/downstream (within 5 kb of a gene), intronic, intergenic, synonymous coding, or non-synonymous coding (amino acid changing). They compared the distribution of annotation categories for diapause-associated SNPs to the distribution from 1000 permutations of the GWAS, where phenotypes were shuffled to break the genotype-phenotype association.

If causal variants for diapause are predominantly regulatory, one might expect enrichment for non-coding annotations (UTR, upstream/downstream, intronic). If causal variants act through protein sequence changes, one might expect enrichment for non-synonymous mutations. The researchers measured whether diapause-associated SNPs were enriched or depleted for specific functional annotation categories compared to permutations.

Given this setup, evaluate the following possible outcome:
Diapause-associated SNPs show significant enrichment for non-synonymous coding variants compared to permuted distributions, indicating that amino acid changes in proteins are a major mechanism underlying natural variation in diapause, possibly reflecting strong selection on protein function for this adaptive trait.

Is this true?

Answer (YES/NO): NO